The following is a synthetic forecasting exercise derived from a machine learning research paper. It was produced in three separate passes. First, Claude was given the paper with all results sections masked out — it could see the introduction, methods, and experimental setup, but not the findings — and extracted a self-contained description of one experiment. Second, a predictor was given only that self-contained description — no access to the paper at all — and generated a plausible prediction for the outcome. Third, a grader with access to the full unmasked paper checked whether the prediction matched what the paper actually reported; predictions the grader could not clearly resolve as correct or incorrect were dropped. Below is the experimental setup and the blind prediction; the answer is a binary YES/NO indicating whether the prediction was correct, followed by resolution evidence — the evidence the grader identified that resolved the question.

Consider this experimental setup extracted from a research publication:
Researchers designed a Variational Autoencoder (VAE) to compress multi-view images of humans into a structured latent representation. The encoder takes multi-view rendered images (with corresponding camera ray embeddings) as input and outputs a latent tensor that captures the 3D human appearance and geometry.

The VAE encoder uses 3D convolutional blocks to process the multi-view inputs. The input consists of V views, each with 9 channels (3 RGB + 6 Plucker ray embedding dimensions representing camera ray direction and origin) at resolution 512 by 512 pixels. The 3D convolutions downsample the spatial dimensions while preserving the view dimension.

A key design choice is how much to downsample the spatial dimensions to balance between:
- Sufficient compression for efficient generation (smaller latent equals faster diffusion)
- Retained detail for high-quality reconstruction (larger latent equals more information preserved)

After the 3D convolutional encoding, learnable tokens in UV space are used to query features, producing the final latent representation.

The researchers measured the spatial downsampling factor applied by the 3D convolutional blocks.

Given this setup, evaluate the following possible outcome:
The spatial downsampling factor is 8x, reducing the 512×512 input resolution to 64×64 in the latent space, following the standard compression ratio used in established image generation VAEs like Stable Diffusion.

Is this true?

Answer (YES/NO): YES